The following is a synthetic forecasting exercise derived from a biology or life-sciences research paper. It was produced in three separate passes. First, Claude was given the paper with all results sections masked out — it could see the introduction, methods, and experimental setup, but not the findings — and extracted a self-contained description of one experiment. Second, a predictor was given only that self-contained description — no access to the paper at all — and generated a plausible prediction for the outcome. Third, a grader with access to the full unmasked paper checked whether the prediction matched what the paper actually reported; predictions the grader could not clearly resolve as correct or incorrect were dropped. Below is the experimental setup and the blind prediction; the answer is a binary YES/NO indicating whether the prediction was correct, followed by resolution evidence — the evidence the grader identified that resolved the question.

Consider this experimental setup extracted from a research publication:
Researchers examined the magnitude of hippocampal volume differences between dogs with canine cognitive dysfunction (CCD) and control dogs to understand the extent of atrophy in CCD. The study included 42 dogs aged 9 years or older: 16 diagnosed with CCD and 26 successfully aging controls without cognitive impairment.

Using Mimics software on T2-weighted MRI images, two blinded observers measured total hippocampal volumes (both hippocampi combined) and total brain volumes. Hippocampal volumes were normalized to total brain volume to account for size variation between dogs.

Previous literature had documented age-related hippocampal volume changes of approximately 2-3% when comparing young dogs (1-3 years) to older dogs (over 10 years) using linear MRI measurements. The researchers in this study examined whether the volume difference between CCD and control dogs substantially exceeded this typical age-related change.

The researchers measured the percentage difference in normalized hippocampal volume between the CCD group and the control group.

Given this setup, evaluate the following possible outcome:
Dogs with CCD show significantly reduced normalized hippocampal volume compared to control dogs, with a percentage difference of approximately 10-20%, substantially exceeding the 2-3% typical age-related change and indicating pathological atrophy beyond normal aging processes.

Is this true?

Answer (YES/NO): NO